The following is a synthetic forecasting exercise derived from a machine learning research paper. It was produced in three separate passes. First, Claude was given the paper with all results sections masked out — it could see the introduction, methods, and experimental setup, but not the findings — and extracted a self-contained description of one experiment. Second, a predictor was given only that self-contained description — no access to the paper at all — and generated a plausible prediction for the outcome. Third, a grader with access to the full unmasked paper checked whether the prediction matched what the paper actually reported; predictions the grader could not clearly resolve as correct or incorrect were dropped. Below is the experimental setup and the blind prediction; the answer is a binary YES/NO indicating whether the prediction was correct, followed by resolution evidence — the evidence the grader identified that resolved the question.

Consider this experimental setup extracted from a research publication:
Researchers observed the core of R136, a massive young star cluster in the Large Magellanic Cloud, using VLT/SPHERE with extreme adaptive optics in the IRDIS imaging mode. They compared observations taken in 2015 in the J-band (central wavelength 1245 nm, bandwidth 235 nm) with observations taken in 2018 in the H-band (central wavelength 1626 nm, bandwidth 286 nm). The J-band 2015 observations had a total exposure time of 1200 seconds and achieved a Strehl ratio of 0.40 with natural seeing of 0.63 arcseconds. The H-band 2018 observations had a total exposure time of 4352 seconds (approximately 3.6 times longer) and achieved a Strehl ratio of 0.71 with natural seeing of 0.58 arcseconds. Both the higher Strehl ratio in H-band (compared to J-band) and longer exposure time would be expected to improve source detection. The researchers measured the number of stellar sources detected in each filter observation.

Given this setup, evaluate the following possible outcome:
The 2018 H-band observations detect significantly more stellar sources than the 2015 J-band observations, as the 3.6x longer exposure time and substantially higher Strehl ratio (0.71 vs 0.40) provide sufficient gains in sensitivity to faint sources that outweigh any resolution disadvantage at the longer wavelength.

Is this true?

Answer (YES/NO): YES